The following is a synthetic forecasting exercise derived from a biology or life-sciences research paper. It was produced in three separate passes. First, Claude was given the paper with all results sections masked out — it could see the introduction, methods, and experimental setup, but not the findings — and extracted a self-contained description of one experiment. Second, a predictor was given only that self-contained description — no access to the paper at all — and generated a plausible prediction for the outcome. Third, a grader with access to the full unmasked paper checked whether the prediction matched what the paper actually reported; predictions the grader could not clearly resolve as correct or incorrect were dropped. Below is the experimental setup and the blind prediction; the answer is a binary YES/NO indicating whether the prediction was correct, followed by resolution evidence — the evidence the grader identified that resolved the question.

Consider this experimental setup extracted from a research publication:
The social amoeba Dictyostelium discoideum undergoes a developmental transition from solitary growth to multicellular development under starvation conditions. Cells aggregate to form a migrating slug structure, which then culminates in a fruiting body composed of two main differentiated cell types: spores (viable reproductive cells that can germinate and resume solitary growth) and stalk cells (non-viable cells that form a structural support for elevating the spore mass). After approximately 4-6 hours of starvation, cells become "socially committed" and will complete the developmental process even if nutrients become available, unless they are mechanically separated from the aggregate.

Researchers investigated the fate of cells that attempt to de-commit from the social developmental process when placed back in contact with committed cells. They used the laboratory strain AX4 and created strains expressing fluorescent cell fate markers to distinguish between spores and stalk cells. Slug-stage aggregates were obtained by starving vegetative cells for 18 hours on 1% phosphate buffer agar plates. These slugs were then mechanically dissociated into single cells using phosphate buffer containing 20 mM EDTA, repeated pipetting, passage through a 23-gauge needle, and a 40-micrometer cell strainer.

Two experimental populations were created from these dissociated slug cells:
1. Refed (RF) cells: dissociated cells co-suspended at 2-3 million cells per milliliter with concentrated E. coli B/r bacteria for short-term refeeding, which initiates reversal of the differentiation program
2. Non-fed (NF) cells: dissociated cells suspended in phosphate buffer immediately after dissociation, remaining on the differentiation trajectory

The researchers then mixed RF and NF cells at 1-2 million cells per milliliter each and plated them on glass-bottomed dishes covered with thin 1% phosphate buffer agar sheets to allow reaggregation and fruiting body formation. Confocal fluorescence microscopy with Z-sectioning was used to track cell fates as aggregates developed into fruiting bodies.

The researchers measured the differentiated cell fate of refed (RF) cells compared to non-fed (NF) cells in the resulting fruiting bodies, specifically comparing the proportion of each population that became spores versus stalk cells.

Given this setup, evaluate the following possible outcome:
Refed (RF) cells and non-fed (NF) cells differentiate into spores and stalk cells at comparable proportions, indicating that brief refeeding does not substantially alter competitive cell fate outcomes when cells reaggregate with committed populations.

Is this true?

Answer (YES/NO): NO